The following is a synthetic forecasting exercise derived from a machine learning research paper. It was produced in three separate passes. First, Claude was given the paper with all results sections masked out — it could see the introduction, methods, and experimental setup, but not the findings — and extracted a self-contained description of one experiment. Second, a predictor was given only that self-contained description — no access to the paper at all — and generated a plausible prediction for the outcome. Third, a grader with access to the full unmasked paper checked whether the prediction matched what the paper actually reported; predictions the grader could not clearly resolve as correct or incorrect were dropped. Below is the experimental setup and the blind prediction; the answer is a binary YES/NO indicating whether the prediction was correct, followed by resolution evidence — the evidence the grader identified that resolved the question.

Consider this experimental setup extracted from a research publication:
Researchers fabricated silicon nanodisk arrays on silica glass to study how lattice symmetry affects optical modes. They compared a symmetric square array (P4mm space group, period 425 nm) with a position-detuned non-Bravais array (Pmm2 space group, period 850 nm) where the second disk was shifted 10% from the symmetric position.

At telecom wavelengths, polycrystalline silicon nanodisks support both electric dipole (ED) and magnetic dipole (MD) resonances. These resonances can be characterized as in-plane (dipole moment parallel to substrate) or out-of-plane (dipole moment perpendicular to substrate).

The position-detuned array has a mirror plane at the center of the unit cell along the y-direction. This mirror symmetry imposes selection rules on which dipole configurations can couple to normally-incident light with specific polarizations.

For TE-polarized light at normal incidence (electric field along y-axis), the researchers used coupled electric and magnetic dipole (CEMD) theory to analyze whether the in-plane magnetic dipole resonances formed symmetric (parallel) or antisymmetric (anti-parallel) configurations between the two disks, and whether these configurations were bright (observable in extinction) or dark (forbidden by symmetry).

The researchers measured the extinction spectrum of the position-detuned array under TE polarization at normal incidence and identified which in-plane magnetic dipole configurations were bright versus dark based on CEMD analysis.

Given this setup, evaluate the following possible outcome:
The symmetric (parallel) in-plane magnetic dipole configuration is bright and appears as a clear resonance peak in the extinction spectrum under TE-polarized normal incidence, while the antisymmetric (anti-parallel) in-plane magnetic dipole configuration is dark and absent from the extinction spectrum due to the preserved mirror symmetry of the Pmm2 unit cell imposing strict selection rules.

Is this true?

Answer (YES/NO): NO